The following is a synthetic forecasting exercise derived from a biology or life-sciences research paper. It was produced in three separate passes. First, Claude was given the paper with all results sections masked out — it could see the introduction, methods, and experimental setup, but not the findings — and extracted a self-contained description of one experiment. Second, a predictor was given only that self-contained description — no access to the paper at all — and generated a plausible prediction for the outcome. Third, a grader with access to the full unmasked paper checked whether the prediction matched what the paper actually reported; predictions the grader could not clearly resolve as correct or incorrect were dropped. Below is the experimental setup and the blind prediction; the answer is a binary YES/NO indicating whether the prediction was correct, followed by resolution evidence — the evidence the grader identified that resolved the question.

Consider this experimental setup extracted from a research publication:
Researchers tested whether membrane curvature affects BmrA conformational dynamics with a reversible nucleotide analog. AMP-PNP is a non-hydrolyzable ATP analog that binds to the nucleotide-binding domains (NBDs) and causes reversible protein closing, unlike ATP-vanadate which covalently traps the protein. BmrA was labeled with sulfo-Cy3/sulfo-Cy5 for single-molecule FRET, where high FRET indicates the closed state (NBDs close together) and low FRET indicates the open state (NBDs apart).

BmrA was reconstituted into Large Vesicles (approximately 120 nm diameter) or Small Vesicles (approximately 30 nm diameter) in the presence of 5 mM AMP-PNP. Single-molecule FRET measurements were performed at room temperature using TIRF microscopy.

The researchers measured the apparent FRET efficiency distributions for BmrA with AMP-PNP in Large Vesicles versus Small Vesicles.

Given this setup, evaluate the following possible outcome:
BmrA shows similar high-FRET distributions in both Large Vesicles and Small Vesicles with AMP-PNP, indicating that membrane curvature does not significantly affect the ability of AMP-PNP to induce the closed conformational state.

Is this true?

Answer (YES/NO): NO